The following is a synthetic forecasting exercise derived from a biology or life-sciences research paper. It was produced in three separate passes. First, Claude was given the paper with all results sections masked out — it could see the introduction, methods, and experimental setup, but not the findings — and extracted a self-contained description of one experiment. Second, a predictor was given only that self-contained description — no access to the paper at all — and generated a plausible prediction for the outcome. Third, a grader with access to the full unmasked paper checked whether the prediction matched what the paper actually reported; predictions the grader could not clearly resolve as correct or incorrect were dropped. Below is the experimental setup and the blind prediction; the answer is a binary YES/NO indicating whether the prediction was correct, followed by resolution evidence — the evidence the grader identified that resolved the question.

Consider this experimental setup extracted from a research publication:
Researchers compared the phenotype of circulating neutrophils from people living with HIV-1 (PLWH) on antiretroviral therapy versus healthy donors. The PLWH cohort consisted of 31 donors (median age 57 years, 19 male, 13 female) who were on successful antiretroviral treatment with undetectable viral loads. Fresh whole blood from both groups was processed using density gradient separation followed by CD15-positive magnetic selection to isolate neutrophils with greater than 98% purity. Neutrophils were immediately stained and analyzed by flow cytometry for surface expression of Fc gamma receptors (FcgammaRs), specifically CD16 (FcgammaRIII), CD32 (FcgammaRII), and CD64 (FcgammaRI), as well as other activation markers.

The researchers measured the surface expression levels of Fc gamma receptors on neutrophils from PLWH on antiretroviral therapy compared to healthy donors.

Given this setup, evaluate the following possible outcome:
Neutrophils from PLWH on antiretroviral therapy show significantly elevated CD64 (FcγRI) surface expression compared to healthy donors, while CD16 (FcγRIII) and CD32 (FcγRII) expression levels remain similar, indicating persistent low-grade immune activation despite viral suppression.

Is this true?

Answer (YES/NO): NO